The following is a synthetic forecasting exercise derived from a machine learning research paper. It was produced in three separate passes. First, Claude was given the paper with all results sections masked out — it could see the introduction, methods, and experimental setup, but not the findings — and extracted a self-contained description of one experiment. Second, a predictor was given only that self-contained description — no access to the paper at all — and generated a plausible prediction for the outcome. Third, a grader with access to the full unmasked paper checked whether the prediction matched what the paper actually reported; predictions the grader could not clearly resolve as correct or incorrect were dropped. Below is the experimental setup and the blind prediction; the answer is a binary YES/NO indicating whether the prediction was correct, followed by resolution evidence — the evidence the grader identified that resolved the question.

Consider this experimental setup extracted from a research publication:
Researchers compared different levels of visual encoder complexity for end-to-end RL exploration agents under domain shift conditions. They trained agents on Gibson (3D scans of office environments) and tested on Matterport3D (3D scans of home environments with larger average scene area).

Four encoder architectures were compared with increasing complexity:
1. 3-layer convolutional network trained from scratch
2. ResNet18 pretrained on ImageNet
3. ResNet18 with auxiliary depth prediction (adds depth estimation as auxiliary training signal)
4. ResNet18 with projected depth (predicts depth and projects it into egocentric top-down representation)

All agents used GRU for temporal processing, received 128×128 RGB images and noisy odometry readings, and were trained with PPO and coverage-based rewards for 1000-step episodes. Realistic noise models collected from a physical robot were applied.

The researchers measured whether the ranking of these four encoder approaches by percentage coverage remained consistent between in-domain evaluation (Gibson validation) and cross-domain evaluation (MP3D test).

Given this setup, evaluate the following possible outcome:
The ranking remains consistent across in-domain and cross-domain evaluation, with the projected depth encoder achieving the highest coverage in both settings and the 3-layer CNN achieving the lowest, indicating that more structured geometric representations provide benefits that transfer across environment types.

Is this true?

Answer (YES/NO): YES